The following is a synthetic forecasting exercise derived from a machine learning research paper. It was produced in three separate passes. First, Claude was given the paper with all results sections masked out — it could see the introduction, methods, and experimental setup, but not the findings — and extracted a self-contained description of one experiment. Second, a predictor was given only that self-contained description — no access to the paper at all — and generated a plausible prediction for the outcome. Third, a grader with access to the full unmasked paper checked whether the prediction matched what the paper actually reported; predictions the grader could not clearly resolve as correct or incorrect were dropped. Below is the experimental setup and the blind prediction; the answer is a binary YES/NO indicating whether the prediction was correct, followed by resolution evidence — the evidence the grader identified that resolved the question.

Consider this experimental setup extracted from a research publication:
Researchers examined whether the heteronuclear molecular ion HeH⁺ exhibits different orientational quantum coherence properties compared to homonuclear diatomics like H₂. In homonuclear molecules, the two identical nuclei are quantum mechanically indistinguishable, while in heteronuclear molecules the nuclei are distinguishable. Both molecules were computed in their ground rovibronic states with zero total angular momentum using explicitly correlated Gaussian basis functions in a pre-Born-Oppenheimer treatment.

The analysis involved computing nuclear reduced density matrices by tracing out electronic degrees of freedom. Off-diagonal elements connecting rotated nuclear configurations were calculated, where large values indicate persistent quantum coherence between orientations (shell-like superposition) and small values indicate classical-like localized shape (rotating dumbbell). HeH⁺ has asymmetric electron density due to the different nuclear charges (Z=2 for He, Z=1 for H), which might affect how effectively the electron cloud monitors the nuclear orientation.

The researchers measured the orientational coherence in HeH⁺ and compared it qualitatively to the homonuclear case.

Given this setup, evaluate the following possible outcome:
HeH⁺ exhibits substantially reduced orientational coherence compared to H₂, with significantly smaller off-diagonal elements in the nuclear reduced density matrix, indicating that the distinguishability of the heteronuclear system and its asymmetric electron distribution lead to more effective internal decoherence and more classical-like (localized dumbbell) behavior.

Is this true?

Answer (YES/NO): NO